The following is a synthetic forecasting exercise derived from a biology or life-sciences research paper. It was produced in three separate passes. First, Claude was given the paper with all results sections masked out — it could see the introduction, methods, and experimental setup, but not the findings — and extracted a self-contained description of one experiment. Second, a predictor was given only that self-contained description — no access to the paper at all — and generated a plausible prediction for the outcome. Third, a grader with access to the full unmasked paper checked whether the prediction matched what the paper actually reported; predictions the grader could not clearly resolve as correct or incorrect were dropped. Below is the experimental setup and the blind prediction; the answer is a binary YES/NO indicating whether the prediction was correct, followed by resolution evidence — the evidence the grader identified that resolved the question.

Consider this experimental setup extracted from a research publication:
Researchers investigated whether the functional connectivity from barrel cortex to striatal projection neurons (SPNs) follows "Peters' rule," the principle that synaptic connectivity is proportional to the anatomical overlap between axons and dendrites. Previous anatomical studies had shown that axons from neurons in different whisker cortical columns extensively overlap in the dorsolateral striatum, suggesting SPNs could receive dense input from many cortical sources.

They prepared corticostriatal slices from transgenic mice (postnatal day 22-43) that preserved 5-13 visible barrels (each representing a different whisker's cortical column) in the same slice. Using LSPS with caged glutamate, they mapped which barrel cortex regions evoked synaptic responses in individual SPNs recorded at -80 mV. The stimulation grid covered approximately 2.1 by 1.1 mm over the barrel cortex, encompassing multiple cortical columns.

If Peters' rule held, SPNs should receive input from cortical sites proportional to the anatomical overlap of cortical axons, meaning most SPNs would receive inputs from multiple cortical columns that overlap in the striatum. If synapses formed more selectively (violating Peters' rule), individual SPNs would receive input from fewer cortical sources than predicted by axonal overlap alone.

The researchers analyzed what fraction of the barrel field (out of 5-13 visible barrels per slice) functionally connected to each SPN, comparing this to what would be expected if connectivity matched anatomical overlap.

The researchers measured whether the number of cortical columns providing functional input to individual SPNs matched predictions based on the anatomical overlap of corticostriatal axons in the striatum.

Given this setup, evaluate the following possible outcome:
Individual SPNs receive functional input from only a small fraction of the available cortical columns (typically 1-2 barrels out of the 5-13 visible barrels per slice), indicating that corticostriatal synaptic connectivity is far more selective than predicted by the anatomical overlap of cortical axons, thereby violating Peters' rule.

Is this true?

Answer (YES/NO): YES